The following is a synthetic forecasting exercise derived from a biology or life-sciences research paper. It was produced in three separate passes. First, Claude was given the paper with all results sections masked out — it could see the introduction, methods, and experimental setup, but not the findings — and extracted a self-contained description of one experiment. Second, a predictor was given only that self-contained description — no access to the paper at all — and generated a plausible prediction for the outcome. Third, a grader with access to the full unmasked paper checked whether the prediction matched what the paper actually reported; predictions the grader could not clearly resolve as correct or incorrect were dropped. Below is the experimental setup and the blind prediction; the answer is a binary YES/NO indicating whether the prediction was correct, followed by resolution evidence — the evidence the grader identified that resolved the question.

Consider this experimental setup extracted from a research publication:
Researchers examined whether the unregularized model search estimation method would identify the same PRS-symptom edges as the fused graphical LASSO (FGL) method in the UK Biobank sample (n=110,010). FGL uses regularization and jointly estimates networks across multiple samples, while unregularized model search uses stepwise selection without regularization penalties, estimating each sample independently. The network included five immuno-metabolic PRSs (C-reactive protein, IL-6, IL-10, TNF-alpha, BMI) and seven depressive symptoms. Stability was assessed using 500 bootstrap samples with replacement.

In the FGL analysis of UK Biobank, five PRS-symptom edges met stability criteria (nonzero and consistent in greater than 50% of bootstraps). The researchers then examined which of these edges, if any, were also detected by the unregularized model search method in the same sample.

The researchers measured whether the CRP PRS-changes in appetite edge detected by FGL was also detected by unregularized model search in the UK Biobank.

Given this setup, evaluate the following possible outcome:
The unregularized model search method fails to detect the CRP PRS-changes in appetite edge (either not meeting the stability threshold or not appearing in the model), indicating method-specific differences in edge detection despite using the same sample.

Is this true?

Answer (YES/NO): NO